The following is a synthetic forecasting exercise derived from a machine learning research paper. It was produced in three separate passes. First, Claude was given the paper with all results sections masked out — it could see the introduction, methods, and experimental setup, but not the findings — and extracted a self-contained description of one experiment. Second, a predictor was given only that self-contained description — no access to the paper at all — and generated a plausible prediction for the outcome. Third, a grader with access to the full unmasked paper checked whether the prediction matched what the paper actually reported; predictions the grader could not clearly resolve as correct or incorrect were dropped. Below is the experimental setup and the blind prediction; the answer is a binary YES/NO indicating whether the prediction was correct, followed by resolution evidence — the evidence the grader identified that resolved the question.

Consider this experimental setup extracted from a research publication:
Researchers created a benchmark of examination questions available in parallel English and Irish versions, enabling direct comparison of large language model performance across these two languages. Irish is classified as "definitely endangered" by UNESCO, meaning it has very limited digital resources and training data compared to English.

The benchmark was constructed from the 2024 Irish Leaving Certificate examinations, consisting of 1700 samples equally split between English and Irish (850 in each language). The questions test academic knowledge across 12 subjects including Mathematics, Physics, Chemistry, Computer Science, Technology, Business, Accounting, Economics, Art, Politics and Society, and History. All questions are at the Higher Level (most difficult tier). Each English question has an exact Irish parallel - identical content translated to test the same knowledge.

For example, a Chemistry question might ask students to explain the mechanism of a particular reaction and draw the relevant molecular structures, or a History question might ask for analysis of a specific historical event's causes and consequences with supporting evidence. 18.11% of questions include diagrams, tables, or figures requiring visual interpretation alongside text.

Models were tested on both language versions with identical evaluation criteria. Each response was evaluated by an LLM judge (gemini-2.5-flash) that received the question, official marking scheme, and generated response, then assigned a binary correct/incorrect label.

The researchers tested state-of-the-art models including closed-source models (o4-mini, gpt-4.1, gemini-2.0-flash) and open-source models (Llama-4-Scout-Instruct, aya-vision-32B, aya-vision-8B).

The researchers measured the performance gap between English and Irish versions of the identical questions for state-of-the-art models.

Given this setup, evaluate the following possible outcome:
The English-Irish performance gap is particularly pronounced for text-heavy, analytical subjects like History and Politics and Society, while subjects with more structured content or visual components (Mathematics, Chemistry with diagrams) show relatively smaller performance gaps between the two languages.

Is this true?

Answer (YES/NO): NO